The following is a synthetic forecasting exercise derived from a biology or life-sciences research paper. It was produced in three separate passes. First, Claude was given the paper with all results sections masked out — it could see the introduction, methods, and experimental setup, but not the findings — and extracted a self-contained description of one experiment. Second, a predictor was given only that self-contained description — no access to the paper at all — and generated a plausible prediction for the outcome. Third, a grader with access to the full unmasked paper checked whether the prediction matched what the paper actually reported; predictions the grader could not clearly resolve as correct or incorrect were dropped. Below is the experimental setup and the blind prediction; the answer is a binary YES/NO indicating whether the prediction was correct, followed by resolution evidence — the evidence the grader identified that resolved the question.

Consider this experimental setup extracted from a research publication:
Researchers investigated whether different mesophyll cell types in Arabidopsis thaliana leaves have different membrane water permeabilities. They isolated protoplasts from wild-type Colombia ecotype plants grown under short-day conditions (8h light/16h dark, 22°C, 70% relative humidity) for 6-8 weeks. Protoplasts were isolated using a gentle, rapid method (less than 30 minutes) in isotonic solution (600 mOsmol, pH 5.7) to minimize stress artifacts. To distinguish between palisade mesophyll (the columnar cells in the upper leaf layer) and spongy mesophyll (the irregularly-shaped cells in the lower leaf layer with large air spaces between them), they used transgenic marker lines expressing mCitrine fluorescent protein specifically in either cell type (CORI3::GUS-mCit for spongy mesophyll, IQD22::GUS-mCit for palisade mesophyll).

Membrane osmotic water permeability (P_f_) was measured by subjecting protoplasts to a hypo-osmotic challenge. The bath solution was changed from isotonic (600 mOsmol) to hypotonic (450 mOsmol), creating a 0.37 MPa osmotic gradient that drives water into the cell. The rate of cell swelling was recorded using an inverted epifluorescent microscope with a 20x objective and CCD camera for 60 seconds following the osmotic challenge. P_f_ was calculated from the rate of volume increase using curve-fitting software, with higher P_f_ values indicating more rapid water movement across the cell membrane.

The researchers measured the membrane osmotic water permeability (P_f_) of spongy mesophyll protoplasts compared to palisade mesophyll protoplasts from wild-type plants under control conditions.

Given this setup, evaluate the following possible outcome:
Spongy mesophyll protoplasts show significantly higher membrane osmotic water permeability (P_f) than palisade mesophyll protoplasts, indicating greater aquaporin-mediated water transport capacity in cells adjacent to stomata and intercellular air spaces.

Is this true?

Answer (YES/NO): YES